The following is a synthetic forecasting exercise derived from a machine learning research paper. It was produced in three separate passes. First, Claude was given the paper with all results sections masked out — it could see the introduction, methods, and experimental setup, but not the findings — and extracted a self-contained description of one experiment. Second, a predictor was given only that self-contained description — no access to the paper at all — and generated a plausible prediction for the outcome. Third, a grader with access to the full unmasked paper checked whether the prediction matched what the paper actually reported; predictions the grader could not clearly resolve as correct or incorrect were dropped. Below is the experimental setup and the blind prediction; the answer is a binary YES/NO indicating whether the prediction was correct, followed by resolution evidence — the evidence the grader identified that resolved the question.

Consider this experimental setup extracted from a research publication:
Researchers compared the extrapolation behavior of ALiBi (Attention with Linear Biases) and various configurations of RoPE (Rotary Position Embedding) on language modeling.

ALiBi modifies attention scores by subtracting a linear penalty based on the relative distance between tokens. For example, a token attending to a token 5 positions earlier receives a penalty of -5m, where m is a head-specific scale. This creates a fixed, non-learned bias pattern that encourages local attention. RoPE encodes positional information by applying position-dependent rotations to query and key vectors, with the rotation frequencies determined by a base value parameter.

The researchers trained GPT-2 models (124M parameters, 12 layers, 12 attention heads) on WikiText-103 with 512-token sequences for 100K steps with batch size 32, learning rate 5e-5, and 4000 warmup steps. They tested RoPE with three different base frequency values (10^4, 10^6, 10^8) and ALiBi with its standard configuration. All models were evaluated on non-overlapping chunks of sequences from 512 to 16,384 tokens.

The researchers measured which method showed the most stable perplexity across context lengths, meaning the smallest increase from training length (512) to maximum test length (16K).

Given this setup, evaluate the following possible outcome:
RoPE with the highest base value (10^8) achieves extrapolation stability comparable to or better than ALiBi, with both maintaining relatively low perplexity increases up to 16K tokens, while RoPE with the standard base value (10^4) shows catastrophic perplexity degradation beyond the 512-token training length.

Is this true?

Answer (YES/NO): NO